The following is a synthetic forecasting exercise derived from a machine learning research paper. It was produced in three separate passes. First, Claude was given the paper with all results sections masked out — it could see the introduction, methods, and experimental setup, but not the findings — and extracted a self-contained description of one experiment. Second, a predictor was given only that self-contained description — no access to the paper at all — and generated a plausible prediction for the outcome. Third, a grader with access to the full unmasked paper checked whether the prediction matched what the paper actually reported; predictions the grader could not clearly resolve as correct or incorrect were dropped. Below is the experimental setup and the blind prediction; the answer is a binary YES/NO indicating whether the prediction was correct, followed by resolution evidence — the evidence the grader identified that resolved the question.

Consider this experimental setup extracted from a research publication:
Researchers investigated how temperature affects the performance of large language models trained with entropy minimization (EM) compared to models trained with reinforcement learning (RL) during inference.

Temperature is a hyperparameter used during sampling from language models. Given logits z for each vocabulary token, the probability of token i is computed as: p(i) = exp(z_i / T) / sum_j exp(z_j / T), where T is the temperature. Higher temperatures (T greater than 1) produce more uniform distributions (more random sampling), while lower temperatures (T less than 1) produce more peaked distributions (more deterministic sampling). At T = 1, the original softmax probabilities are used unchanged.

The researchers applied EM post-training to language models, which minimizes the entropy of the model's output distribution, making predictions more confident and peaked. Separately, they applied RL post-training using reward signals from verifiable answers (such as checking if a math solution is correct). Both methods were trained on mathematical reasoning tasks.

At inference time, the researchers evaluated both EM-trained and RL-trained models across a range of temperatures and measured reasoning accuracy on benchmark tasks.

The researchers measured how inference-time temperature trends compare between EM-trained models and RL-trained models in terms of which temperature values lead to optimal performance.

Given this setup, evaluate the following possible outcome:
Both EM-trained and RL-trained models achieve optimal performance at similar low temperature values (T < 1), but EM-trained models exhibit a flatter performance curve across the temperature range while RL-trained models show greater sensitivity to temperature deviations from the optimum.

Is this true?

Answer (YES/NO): NO